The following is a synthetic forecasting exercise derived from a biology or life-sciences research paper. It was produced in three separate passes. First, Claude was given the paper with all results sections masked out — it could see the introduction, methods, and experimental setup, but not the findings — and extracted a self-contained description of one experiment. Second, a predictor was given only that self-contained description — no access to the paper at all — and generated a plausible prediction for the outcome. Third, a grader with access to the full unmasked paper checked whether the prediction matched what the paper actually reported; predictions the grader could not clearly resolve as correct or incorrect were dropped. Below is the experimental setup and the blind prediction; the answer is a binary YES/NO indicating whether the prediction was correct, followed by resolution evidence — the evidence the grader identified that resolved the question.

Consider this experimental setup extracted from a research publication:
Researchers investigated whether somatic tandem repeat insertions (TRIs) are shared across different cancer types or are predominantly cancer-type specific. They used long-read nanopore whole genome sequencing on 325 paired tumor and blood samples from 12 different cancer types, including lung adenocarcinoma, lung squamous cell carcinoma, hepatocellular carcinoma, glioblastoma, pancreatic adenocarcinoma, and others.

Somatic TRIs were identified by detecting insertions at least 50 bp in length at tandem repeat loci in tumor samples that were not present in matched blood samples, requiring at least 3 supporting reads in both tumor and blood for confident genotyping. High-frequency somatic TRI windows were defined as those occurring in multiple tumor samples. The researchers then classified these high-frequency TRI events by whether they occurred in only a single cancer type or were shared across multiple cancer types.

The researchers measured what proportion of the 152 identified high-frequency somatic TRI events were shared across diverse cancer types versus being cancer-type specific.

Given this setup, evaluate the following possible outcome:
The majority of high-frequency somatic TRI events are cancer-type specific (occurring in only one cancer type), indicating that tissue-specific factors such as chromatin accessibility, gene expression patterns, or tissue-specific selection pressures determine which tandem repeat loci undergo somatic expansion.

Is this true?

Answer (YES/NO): NO